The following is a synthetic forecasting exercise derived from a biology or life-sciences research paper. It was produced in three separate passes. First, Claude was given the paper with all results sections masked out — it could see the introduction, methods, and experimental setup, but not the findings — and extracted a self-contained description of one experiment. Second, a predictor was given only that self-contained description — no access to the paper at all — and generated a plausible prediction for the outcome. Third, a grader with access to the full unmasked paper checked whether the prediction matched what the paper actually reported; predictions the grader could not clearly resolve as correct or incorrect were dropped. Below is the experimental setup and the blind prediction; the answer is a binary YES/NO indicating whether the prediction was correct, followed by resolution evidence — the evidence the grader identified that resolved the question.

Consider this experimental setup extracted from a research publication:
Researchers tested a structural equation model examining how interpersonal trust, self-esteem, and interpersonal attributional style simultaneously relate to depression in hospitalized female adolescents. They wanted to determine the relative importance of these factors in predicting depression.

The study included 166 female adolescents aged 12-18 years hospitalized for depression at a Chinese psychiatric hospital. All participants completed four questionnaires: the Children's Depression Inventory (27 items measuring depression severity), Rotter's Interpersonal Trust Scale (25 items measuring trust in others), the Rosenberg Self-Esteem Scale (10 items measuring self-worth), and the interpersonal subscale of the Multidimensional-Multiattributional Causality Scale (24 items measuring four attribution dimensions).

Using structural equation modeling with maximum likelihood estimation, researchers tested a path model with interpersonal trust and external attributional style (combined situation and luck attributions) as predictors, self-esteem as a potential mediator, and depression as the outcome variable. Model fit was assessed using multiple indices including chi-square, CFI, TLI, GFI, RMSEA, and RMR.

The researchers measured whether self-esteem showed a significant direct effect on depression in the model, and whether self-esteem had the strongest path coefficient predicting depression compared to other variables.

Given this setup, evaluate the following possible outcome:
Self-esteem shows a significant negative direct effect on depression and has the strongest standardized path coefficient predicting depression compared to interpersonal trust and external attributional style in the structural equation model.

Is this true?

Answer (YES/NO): YES